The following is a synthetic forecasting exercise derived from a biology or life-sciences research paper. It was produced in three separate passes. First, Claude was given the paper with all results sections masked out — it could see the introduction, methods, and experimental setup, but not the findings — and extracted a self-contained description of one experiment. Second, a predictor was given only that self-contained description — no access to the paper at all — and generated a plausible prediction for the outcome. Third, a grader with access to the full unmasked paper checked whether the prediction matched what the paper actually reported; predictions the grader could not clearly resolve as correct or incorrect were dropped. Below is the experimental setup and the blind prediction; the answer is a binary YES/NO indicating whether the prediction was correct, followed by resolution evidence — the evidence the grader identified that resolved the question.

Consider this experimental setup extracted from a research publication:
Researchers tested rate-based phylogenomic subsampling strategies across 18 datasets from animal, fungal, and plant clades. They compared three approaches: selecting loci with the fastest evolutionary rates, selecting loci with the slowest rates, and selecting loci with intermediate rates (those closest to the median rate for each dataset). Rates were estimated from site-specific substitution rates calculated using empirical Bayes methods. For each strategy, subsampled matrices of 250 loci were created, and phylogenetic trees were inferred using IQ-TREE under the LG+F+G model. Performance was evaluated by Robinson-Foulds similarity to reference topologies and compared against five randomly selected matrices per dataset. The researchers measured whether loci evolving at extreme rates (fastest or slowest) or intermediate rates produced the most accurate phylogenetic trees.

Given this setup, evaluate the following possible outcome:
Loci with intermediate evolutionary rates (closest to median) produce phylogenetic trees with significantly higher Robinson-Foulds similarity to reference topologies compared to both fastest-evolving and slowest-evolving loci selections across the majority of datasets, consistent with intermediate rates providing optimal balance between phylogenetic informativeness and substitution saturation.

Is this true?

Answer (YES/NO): NO